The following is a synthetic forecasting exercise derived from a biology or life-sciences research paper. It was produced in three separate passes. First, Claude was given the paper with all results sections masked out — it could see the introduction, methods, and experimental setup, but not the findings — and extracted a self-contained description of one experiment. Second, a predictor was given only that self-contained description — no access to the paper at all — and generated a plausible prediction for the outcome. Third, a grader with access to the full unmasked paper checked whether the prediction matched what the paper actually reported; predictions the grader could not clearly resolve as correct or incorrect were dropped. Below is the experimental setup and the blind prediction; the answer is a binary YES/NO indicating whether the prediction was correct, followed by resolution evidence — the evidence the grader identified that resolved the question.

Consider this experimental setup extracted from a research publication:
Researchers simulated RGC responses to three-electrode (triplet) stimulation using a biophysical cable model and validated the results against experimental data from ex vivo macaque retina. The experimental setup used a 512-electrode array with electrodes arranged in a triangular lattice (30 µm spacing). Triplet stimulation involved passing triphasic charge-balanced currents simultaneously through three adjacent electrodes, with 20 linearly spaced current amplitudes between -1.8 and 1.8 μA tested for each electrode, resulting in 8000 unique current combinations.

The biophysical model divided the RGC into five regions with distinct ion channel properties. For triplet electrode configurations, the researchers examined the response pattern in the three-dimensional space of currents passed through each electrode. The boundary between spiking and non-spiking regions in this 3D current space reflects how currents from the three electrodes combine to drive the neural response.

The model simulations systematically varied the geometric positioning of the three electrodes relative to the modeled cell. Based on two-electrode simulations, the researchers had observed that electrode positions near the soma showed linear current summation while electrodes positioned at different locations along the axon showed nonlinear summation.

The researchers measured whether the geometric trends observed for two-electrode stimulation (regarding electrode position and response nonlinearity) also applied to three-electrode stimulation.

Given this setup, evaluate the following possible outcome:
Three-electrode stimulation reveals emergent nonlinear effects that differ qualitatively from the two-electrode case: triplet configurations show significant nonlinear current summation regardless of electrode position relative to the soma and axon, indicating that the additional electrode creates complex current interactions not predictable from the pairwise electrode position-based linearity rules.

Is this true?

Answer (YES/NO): NO